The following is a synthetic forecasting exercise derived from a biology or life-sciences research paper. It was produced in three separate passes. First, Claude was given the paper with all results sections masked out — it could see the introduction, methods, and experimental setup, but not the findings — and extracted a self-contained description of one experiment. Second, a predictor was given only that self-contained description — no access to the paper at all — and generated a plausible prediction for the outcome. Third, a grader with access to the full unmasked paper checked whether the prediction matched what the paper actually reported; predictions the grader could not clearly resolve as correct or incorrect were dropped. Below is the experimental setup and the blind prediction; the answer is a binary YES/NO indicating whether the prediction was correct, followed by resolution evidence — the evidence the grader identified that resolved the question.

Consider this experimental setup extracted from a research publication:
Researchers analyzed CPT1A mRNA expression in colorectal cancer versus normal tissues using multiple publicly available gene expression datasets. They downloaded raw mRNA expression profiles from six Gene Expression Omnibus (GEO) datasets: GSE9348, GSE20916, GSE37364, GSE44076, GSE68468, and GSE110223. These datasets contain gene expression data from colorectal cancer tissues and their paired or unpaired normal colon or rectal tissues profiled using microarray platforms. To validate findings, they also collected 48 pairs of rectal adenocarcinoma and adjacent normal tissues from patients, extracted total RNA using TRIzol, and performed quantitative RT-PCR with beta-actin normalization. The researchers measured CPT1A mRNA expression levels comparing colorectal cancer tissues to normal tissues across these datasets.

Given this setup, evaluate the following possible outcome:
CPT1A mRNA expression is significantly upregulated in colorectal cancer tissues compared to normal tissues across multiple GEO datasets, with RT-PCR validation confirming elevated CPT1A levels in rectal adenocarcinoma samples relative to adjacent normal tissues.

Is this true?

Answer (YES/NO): NO